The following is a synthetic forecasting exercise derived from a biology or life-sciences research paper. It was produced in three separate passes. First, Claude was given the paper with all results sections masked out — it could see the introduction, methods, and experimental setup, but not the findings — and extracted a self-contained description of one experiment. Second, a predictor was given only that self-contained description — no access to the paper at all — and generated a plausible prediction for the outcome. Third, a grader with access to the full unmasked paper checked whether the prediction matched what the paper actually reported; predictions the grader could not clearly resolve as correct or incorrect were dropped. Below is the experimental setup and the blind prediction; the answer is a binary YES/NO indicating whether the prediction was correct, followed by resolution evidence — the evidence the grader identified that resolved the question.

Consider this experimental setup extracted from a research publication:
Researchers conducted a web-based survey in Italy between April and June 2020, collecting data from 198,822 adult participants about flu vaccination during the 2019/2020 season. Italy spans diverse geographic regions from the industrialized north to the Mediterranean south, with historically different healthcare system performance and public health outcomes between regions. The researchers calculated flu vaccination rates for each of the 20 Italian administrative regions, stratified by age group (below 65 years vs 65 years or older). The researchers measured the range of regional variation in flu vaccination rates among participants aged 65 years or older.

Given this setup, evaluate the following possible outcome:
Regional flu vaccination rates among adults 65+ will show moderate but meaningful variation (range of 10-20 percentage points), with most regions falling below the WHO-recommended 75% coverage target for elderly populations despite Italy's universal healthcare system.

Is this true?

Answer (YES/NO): YES